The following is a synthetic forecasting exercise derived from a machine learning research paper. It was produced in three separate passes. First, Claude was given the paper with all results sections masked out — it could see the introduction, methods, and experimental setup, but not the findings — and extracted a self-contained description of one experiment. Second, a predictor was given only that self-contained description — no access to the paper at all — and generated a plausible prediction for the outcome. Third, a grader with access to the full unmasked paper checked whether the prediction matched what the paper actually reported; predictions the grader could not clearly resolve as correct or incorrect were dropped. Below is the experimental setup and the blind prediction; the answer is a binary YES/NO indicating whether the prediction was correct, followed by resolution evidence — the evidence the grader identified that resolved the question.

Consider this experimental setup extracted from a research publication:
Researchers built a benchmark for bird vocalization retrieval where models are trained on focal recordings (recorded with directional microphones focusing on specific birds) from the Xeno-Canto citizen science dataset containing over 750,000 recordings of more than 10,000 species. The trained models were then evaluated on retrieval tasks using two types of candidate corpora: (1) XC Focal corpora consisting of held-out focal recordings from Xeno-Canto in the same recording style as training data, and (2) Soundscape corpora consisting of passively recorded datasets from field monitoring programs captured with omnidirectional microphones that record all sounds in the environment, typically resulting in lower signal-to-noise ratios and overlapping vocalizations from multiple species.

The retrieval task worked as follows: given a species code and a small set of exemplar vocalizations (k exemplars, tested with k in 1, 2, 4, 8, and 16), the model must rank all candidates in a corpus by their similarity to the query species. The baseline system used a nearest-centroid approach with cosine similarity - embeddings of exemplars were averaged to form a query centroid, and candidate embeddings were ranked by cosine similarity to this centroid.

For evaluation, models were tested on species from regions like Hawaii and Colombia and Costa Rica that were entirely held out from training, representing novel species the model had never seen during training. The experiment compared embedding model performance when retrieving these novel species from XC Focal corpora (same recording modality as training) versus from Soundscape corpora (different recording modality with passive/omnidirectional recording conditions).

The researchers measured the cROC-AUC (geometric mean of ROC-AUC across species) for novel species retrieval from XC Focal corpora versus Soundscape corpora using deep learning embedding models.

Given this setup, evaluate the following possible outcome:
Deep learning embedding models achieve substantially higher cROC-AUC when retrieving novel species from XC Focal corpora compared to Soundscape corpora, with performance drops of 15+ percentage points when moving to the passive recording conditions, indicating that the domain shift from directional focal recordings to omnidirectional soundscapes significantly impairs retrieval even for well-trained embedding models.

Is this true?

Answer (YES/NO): NO